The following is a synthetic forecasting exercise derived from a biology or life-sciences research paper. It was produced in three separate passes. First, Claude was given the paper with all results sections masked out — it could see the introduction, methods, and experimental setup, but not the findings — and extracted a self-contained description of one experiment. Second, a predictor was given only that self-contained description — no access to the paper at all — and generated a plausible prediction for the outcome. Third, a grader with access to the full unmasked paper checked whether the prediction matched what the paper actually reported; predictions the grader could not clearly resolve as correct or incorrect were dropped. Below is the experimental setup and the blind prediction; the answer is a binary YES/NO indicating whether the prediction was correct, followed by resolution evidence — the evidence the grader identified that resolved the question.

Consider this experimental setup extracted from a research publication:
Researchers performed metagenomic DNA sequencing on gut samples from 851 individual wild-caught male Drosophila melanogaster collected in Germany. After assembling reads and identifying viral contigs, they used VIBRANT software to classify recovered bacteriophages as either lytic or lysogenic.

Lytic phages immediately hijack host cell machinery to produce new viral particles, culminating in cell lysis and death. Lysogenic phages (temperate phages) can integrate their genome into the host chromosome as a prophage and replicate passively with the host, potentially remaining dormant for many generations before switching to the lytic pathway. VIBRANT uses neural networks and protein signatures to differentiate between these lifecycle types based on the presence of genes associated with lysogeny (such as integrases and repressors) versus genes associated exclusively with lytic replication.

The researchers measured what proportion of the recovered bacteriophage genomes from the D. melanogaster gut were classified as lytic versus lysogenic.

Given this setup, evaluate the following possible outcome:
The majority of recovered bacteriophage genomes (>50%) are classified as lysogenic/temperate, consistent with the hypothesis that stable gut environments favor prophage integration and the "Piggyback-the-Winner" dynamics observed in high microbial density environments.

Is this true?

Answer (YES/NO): NO